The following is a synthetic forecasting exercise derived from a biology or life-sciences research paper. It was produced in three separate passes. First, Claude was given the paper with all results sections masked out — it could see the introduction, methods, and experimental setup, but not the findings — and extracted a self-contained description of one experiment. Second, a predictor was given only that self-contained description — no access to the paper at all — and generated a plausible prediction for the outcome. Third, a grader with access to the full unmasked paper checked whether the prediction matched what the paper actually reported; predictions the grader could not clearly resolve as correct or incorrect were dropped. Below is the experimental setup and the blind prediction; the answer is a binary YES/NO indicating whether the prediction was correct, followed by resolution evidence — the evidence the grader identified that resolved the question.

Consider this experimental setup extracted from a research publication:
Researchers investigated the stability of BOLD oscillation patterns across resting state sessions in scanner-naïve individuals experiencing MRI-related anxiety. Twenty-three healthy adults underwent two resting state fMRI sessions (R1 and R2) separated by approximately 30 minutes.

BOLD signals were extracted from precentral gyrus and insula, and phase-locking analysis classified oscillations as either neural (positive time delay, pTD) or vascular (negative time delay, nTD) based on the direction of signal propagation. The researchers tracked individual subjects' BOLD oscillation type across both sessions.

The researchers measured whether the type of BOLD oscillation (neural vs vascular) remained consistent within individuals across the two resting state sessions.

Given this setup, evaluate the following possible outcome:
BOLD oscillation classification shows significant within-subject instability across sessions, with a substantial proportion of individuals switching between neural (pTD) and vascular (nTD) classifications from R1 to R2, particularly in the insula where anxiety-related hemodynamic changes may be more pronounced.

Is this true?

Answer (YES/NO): NO